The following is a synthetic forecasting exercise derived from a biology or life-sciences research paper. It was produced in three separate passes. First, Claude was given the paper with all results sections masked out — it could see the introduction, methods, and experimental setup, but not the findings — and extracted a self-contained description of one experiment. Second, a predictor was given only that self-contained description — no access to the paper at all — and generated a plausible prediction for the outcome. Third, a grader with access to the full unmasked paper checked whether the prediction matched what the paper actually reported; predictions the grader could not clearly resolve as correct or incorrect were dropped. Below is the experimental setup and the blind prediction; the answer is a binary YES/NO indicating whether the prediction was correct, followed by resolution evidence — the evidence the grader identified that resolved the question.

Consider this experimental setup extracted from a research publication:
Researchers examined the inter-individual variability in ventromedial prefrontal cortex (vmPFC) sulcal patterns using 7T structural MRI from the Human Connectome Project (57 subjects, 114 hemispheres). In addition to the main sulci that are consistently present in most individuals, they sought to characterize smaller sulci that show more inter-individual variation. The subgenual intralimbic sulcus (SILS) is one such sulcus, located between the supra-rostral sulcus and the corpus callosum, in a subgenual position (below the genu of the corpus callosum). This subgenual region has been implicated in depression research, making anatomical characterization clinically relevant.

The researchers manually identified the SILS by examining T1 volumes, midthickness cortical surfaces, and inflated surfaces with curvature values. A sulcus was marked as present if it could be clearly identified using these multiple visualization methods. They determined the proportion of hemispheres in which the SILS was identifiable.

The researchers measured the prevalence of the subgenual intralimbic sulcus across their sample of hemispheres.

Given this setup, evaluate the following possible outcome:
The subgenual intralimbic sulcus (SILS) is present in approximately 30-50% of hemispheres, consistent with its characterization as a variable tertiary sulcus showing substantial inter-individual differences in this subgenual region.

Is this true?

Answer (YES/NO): YES